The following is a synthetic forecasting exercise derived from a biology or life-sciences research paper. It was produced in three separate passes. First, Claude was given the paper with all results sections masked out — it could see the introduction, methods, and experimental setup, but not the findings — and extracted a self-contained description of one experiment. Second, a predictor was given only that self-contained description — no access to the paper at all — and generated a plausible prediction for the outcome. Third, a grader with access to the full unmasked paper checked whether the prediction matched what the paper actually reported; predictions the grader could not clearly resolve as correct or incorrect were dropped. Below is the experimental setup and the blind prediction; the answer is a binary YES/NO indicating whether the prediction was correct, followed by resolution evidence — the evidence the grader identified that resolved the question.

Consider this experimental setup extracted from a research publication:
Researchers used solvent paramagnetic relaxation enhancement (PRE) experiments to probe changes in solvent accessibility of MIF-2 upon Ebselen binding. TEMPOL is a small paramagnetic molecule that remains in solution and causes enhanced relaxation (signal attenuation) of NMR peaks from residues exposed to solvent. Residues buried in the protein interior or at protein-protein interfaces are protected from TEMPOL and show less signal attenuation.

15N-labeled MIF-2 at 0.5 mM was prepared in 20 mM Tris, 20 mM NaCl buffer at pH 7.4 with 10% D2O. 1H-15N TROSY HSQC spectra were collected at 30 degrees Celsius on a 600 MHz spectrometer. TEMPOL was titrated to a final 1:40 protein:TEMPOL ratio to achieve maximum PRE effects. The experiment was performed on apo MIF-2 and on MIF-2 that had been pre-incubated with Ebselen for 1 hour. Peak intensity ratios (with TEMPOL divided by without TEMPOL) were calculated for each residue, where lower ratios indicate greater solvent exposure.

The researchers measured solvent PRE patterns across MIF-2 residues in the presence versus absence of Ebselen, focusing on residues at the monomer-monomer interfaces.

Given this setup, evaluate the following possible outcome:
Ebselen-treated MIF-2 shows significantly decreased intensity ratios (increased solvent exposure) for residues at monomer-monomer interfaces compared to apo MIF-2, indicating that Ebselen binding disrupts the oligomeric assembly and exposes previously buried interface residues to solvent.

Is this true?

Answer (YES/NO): NO